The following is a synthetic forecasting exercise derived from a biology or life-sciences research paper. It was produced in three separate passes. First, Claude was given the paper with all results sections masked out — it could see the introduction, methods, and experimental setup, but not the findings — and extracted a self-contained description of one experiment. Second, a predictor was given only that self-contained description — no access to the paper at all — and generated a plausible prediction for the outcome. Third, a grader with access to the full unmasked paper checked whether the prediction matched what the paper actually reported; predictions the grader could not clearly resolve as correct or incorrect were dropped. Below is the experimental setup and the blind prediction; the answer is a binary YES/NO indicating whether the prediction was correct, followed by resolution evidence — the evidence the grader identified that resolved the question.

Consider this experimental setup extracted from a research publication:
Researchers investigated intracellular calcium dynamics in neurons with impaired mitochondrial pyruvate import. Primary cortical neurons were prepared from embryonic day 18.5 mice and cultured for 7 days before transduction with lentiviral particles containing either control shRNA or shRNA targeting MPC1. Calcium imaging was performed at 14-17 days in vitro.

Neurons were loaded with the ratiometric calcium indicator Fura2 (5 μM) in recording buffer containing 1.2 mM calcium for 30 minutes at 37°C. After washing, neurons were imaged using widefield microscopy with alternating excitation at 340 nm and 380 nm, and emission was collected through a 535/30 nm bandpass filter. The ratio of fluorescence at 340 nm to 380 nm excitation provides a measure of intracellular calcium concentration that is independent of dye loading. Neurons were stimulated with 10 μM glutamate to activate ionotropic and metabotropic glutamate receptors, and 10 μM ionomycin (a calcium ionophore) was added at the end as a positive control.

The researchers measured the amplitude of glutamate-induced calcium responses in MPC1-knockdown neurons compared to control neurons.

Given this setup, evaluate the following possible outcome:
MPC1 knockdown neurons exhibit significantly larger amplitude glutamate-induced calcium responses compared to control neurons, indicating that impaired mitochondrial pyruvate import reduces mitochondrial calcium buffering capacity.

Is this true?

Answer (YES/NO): YES